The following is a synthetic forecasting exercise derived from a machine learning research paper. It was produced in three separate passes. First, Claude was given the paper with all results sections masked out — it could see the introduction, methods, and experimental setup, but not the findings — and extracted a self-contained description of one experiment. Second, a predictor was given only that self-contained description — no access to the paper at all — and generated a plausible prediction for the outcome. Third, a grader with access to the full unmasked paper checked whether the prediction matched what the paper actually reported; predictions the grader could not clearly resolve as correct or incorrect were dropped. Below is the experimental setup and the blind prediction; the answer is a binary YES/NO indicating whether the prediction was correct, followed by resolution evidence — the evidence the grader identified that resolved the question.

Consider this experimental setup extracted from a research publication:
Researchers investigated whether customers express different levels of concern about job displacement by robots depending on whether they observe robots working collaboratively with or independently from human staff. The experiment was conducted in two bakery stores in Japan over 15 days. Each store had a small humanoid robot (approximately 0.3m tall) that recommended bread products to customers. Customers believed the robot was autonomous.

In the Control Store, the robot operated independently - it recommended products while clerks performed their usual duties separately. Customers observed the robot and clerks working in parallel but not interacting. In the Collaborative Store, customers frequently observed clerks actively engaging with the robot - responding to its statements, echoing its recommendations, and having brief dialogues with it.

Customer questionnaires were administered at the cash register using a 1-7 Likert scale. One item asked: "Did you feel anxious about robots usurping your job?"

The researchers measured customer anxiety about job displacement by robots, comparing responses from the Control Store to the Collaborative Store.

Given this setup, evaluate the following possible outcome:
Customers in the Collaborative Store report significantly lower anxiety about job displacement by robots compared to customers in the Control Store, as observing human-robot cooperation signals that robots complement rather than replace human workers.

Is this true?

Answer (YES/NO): NO